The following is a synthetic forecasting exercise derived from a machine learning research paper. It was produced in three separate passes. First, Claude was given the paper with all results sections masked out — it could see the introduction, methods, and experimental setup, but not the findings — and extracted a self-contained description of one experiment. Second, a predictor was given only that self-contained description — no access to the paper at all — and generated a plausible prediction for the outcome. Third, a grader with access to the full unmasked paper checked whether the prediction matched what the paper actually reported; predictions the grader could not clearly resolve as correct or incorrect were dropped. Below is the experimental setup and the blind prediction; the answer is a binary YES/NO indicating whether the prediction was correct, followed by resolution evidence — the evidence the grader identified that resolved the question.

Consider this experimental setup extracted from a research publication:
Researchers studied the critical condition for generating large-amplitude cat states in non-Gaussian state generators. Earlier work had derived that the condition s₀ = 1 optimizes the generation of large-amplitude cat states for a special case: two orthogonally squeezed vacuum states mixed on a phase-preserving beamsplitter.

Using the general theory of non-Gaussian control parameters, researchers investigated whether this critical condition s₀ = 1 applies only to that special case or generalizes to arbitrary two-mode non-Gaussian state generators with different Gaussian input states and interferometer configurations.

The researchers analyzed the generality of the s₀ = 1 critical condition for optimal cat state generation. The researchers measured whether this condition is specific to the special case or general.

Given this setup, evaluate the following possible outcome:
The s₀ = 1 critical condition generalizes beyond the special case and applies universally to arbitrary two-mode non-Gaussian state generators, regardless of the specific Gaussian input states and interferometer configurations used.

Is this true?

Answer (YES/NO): YES